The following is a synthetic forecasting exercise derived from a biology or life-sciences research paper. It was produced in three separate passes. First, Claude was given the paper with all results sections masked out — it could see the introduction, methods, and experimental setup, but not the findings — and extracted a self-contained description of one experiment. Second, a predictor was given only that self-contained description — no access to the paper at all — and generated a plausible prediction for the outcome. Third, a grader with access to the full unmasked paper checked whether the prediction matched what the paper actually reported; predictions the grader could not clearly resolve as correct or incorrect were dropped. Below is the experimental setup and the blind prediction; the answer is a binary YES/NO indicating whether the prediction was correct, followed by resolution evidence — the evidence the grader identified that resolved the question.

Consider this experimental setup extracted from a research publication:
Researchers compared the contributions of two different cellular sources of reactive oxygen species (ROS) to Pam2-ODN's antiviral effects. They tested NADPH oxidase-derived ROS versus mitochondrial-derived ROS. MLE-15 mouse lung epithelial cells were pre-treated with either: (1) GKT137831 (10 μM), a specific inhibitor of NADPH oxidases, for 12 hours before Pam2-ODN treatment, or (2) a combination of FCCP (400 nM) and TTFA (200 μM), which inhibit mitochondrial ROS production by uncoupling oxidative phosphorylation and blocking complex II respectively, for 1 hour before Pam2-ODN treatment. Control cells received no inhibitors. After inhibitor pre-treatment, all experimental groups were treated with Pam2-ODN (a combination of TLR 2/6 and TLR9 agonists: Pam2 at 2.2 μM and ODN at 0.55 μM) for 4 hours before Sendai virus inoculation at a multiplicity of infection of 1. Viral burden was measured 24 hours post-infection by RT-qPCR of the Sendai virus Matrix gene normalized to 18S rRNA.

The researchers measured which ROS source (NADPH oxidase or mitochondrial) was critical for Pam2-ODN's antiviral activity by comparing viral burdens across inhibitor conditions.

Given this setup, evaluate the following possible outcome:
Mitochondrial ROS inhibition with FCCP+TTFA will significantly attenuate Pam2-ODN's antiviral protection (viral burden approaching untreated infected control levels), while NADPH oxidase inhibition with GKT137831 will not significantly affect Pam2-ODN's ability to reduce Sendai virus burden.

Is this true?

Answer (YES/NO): NO